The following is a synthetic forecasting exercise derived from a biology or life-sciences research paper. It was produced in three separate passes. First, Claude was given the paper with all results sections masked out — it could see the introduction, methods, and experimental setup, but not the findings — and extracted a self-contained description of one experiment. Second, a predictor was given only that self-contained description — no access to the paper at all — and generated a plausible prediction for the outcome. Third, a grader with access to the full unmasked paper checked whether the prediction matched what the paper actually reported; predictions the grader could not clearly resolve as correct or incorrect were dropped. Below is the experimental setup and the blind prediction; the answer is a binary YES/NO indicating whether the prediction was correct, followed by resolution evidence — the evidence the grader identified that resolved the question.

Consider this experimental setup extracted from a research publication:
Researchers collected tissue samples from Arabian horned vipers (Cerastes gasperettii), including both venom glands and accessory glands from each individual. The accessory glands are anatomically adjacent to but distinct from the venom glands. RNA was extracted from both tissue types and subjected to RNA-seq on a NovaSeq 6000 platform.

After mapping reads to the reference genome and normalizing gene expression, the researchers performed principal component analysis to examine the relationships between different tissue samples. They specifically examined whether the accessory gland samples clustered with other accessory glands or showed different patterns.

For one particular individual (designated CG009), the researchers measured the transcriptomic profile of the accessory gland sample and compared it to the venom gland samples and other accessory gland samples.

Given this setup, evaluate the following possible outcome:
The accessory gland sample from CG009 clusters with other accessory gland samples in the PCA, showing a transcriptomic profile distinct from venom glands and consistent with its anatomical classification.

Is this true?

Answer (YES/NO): NO